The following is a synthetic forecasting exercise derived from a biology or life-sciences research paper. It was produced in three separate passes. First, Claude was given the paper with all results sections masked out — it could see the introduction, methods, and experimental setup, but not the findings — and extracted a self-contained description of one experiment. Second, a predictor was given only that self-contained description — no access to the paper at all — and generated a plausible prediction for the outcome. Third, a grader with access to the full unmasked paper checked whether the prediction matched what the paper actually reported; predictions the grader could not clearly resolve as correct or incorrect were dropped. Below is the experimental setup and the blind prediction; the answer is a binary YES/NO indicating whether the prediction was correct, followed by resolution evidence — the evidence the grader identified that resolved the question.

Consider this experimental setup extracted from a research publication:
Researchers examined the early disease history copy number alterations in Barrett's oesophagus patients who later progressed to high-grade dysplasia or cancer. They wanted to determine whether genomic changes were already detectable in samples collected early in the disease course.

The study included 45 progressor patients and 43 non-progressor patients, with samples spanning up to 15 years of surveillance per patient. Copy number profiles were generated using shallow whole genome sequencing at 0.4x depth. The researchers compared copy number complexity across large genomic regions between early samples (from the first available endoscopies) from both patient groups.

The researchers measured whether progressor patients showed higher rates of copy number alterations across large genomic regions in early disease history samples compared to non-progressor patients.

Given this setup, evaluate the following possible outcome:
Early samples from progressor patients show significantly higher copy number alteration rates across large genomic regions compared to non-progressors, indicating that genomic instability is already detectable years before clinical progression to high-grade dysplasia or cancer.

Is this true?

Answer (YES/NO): YES